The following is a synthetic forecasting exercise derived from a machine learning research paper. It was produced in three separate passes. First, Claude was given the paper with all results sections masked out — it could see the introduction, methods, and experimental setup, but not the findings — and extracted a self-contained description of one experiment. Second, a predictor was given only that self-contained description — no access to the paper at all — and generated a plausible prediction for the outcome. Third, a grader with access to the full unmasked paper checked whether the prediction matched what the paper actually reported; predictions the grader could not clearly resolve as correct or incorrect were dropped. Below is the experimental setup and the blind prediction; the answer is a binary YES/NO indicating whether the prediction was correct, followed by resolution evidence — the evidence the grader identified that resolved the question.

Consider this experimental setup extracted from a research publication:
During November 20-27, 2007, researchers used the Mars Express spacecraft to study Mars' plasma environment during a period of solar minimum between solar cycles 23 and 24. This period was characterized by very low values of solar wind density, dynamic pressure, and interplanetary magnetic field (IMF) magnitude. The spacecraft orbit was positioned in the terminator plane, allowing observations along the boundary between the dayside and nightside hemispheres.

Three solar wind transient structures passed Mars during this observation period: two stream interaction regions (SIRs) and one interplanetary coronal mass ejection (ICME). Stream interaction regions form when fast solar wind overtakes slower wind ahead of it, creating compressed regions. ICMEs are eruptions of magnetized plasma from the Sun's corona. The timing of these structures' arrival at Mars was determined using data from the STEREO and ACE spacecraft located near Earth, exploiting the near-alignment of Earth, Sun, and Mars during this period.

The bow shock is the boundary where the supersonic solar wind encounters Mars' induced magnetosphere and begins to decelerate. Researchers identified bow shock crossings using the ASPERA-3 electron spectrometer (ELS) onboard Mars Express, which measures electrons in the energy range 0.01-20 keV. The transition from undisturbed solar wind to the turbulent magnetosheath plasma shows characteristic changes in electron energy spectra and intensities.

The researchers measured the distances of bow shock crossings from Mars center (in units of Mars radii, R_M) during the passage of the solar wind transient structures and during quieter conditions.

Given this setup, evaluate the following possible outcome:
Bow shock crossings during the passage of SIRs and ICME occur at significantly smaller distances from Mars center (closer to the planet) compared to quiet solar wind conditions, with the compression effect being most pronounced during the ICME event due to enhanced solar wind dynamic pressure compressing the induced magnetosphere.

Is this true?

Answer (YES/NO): NO